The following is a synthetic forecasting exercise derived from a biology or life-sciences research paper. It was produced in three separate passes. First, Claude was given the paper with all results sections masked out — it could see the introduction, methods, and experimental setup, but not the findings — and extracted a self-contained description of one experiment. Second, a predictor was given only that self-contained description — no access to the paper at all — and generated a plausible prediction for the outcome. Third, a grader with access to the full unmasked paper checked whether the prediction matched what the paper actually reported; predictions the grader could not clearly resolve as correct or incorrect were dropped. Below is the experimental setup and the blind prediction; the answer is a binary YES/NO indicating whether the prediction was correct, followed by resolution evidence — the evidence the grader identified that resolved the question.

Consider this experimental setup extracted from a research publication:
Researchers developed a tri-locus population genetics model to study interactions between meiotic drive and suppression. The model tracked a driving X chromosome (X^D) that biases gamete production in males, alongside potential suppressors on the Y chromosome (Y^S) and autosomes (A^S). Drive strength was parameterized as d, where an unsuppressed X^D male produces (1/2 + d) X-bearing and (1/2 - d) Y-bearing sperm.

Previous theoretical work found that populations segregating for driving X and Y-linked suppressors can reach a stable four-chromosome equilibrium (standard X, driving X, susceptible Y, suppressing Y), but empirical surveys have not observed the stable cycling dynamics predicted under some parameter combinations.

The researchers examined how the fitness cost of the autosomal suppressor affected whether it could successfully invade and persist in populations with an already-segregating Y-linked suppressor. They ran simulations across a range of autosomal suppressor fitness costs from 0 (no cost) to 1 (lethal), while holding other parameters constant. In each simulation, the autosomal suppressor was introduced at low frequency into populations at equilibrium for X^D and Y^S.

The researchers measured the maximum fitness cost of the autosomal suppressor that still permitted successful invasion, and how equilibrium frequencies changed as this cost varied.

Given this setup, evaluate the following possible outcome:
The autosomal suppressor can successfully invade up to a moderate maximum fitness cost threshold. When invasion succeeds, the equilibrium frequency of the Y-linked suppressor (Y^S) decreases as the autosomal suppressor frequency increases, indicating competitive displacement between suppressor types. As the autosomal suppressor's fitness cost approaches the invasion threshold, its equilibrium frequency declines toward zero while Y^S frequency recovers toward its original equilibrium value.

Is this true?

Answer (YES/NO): NO